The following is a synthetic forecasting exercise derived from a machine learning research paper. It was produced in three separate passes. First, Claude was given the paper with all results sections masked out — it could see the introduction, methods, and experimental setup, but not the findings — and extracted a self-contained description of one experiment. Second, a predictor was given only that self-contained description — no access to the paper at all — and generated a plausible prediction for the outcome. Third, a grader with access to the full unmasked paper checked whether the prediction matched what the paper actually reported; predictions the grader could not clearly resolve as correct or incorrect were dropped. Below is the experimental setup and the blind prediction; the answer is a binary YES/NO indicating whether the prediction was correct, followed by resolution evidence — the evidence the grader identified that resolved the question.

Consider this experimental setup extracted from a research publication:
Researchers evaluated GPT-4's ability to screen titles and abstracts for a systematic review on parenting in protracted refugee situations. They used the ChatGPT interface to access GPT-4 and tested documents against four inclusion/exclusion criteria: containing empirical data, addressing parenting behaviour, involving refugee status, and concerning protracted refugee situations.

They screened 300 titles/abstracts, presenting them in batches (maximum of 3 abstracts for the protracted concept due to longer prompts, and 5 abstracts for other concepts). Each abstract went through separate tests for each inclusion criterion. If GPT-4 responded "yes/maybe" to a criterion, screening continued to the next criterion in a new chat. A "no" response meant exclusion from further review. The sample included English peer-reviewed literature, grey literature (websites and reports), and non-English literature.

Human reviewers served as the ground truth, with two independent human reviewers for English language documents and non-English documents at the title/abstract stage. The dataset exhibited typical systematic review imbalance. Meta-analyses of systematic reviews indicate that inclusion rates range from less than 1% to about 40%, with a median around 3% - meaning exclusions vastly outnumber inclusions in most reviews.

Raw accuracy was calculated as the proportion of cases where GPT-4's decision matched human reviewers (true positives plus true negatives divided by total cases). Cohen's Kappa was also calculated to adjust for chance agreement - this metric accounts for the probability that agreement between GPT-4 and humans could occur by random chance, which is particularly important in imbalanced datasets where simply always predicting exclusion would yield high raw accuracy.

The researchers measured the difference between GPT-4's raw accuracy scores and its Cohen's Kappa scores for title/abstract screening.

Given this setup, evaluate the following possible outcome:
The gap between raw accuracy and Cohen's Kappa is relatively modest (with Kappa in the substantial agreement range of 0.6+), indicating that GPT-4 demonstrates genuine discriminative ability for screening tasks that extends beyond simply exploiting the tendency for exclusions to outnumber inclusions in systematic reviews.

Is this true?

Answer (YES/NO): NO